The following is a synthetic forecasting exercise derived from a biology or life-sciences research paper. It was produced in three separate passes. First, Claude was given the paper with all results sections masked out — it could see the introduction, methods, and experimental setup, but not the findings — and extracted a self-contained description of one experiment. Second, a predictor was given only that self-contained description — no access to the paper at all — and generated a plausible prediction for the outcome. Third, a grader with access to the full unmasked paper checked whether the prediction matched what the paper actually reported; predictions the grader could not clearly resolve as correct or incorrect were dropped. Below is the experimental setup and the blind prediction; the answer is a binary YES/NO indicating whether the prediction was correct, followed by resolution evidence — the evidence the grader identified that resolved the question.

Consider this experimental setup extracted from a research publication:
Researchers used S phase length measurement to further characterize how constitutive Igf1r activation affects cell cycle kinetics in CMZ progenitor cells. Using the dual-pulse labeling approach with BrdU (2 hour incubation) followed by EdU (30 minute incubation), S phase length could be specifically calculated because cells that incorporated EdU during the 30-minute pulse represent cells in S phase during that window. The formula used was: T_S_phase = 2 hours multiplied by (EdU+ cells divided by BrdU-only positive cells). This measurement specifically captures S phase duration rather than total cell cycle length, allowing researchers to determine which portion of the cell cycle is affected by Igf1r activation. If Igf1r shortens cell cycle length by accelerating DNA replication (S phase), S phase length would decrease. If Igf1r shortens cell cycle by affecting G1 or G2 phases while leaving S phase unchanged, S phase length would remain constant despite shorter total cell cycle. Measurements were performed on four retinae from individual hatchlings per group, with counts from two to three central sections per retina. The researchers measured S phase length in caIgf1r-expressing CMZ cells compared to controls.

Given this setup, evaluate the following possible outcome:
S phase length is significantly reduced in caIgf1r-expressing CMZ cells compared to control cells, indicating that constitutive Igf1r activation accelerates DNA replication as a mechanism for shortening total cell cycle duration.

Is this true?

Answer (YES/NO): NO